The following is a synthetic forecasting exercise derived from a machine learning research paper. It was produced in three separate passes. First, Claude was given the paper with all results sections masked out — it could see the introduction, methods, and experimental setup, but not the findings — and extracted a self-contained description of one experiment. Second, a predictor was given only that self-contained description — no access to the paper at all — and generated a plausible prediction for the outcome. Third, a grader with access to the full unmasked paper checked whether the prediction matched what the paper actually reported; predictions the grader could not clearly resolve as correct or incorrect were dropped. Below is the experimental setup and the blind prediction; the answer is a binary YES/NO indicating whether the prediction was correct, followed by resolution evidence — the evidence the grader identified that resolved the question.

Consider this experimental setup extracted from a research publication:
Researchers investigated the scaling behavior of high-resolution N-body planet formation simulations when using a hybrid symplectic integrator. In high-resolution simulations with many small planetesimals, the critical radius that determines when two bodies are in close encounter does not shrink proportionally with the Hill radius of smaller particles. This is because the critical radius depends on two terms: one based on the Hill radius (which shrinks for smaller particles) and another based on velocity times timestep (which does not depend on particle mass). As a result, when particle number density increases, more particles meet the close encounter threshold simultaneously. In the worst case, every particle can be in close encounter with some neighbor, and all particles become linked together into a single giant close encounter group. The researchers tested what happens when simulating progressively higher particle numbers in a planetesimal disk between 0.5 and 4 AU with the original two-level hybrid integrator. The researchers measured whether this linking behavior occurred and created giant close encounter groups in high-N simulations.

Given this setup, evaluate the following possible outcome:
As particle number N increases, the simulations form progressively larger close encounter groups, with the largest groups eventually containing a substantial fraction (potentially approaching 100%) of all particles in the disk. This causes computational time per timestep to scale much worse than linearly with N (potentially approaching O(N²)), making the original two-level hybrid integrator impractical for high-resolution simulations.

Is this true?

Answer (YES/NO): YES